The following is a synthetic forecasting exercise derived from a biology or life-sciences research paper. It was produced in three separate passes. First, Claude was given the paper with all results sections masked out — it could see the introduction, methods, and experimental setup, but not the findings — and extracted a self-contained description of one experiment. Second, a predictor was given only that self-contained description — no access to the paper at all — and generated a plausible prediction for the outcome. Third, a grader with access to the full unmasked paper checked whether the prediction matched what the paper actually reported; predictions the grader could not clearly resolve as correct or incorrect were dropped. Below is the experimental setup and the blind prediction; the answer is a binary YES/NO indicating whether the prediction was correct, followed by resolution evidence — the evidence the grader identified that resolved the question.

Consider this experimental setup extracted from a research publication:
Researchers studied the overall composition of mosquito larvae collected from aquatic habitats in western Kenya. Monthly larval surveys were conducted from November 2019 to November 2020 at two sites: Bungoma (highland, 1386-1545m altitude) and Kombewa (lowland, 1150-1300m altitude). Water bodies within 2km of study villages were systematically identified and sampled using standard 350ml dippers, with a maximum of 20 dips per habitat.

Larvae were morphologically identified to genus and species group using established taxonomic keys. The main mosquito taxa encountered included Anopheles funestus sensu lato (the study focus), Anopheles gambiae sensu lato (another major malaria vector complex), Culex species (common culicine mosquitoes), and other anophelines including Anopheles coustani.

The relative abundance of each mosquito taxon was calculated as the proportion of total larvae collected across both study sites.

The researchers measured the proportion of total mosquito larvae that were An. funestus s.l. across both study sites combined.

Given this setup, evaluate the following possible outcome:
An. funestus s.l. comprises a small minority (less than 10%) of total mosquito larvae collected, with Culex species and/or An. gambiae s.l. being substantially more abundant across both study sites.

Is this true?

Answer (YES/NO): NO